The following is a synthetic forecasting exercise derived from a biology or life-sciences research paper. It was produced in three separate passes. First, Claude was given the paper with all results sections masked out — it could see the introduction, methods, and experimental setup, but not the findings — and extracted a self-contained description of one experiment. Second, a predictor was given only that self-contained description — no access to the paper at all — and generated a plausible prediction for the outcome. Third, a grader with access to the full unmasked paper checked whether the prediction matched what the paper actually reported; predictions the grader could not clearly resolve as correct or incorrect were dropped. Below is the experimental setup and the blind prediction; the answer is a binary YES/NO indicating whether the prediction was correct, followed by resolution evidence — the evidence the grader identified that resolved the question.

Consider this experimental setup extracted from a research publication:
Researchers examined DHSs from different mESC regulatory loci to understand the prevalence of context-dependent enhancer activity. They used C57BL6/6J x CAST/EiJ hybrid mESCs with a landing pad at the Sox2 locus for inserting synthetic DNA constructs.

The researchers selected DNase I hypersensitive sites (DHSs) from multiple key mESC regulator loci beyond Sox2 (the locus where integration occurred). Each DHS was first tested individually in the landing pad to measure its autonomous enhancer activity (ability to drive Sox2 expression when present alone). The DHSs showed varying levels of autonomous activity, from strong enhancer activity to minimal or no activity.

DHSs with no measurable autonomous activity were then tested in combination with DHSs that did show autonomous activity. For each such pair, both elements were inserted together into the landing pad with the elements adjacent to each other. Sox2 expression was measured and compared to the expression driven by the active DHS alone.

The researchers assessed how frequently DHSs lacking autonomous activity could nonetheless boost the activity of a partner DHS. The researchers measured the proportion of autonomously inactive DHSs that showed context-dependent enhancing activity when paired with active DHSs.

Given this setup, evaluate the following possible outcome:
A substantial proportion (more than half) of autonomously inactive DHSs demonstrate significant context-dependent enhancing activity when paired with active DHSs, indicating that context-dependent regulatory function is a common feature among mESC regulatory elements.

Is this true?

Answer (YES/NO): NO